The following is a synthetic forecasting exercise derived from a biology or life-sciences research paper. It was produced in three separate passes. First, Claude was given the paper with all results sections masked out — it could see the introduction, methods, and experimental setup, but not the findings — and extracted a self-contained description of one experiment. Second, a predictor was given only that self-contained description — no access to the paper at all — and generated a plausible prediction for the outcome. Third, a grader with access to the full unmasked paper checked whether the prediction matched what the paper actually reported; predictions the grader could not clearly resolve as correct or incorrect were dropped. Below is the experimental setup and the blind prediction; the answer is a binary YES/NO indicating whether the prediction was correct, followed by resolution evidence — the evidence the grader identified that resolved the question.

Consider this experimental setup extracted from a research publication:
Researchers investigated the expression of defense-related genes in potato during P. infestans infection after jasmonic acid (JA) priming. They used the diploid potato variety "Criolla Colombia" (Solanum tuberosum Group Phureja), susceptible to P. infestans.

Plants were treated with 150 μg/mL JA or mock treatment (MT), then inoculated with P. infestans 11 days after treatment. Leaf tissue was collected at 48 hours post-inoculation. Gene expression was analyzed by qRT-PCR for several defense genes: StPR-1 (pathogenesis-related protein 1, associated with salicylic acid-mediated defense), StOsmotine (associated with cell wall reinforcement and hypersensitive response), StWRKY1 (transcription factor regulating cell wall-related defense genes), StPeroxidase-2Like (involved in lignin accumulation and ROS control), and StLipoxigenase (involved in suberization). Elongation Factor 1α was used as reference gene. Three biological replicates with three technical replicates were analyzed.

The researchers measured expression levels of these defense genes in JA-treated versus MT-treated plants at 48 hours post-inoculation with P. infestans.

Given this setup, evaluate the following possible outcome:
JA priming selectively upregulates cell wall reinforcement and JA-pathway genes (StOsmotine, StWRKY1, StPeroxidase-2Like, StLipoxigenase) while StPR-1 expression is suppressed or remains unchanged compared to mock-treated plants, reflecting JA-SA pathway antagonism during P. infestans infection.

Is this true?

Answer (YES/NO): NO